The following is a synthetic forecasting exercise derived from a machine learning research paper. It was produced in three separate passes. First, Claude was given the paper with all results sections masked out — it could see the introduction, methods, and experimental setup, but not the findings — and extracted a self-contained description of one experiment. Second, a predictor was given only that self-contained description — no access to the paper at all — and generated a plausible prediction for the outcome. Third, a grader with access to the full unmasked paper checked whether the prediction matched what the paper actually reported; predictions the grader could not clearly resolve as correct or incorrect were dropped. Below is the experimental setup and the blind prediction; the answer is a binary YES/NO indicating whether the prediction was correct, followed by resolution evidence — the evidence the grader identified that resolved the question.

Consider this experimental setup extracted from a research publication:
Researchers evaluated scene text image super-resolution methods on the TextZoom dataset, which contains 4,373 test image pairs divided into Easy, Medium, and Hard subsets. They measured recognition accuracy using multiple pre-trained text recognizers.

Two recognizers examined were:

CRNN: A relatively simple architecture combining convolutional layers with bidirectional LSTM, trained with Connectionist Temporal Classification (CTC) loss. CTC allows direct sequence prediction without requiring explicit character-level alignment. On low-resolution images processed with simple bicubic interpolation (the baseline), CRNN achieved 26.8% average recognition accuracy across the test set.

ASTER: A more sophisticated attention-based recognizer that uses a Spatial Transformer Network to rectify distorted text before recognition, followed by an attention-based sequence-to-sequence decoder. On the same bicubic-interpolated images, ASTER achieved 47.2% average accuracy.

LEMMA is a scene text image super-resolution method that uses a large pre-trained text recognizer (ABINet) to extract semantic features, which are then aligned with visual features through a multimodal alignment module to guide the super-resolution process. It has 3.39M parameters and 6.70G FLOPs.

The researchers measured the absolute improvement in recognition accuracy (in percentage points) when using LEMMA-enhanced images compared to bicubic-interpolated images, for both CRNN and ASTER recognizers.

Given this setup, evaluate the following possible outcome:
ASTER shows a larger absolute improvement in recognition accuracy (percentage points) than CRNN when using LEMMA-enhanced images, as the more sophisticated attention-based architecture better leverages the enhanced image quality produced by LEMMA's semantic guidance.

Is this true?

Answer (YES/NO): NO